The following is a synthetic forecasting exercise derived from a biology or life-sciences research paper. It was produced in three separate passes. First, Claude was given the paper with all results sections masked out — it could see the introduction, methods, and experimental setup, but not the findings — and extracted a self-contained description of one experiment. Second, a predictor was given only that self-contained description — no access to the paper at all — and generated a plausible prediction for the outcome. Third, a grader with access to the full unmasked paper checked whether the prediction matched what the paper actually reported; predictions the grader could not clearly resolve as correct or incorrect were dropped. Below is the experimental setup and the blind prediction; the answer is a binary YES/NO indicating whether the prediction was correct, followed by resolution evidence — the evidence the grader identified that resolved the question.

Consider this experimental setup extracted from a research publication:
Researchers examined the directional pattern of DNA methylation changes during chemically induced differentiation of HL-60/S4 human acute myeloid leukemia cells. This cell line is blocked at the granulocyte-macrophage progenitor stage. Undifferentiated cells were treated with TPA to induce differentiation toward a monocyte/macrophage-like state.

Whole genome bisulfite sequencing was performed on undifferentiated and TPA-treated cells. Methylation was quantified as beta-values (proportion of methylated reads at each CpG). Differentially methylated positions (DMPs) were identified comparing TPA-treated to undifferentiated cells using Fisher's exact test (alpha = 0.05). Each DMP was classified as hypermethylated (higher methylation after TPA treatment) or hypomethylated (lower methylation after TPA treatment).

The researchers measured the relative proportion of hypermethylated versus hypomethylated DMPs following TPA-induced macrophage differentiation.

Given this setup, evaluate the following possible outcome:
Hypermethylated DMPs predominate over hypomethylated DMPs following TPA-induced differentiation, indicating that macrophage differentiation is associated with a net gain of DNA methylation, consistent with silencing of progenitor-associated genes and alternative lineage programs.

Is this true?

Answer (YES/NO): YES